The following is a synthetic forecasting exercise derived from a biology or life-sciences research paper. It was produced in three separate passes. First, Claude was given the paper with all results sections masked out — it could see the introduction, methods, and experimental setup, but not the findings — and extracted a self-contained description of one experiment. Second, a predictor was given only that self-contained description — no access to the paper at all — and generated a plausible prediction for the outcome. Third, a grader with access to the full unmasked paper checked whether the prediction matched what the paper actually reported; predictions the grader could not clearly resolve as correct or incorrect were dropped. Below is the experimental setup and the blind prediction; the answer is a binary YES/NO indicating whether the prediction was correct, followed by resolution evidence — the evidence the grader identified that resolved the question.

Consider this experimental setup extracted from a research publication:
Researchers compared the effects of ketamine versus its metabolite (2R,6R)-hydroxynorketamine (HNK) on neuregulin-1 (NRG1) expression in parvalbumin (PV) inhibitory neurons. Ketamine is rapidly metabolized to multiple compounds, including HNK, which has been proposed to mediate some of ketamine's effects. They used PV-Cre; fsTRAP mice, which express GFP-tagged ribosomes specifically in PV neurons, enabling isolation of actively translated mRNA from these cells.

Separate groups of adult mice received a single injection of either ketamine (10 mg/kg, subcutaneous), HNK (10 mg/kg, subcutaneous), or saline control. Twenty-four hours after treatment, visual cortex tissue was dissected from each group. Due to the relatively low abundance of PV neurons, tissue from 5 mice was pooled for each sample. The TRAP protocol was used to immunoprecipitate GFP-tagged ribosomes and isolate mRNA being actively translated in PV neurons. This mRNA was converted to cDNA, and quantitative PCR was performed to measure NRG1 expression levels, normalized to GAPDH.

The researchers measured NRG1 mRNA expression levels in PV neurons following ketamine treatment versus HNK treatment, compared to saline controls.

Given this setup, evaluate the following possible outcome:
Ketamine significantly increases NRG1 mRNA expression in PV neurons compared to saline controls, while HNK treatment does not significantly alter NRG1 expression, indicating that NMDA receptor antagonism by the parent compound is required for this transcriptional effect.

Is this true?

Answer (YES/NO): NO